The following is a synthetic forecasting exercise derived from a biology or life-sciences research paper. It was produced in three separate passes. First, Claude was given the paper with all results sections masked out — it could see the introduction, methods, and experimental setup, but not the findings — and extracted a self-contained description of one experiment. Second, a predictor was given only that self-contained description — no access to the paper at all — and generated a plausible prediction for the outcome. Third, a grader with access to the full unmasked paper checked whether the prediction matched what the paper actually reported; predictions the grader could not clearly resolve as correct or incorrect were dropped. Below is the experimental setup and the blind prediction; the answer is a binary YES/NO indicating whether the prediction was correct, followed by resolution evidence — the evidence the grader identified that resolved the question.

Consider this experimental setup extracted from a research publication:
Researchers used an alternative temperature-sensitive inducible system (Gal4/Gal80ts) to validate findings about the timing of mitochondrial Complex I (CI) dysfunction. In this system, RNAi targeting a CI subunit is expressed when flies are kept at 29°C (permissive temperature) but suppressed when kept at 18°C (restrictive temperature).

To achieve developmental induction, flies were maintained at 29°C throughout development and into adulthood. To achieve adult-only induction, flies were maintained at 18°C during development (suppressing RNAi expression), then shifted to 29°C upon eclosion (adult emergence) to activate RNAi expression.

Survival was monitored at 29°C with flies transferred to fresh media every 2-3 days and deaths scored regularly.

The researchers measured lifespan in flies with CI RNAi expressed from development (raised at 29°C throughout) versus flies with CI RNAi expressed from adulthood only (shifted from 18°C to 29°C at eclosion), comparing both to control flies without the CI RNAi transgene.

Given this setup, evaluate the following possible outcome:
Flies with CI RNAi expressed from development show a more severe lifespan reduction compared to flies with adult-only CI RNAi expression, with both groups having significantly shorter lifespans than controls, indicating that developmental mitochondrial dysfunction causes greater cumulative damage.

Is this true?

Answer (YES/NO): NO